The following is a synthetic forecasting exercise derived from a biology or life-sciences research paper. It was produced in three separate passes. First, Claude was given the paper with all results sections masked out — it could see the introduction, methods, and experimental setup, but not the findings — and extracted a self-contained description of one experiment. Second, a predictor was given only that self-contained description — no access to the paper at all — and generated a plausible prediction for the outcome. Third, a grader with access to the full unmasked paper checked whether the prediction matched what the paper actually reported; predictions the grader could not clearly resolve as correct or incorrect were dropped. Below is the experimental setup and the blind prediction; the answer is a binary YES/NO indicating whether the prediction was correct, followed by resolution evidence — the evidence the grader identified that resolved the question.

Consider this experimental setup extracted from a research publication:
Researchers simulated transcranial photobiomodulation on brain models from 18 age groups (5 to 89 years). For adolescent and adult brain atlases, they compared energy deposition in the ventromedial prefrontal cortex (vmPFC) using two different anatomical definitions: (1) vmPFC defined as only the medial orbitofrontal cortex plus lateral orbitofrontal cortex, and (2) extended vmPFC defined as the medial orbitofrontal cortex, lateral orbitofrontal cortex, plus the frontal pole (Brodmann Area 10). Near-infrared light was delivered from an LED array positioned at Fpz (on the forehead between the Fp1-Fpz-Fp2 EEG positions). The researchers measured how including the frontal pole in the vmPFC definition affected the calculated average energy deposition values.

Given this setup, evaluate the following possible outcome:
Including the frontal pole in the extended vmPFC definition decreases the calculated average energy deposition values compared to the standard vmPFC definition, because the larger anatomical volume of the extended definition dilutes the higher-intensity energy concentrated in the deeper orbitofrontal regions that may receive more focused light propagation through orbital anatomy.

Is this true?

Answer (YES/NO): NO